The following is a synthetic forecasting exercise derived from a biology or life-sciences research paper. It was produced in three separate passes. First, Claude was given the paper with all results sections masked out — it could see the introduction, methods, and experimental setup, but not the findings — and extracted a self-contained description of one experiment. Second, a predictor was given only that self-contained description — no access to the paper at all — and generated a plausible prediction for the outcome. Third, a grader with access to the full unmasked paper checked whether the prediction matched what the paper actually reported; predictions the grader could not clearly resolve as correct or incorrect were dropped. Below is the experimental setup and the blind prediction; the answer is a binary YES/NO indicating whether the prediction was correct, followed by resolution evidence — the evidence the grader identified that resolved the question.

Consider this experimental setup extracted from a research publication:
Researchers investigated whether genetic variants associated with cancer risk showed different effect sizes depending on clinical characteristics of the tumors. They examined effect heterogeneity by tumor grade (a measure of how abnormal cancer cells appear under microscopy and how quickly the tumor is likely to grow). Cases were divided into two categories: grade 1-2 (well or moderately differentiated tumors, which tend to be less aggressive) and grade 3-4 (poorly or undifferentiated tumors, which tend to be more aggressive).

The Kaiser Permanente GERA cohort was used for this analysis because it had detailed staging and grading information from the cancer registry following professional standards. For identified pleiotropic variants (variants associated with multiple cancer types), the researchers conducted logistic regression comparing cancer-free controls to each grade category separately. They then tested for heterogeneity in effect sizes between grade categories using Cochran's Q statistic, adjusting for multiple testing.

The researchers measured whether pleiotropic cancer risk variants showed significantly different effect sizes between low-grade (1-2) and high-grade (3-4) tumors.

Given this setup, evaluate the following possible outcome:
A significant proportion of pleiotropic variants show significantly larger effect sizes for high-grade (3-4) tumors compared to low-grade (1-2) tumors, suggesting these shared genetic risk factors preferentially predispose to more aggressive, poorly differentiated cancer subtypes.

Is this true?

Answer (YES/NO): NO